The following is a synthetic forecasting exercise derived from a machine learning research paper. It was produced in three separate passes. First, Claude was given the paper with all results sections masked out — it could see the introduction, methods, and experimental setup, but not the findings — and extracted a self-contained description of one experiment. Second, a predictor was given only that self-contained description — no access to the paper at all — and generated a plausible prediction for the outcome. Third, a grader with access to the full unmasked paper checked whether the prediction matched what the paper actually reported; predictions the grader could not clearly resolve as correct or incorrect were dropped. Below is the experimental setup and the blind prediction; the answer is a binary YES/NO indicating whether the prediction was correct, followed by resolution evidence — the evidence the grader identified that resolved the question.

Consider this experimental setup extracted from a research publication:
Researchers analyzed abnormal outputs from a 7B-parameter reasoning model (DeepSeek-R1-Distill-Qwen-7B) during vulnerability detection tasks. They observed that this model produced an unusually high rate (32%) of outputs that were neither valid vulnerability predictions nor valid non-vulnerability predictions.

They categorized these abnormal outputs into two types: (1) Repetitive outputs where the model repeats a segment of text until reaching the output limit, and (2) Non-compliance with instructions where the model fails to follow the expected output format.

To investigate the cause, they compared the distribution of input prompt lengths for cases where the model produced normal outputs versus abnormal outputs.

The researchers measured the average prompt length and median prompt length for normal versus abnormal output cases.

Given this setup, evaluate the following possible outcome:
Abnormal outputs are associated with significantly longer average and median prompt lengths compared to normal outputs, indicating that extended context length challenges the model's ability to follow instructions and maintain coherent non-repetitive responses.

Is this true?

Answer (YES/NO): YES